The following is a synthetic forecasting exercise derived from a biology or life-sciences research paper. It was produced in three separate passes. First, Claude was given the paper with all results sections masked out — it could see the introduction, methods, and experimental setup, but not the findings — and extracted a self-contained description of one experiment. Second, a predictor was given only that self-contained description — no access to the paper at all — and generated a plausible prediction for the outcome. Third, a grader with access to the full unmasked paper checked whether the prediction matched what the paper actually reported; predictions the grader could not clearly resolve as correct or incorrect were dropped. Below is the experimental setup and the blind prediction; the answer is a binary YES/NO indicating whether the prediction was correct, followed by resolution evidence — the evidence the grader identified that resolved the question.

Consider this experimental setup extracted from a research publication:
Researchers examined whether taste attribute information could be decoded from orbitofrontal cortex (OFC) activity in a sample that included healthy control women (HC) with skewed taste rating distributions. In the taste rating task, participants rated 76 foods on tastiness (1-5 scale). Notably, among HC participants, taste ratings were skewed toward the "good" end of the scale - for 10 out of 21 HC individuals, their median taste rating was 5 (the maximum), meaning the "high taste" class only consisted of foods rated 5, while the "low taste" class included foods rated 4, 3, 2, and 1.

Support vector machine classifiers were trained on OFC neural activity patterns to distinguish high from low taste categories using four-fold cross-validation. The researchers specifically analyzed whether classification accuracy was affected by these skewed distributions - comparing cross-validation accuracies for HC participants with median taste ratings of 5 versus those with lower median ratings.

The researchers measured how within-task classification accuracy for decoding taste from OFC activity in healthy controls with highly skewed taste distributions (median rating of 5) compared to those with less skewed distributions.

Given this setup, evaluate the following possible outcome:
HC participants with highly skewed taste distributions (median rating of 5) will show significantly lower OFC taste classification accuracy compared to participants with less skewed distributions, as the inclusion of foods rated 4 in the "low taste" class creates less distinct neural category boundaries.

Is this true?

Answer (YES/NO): NO